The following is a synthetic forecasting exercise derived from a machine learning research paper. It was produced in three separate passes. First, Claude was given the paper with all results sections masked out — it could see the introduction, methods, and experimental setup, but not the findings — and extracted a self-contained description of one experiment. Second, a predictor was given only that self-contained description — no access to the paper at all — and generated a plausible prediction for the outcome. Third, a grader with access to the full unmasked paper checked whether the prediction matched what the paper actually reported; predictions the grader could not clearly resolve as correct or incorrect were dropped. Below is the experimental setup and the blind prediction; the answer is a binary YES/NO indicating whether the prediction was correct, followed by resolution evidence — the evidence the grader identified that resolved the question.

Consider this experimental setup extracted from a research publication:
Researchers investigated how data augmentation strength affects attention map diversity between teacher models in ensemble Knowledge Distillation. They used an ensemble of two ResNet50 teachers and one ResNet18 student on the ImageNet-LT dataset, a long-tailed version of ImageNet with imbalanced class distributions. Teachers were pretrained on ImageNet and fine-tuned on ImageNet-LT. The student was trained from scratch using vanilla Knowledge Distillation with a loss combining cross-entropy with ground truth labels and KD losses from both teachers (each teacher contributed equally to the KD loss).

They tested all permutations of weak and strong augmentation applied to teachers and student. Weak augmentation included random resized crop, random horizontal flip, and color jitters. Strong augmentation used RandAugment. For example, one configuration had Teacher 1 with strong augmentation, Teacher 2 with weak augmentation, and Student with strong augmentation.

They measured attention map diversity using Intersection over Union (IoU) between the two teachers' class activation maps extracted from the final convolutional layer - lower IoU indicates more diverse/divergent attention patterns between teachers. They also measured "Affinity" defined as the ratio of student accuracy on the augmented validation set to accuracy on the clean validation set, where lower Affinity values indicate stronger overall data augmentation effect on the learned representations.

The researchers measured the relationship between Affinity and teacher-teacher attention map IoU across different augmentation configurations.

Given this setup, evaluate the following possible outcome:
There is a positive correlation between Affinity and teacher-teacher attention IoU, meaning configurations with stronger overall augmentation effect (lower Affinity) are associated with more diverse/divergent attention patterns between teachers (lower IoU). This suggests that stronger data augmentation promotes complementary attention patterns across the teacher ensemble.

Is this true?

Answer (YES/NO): YES